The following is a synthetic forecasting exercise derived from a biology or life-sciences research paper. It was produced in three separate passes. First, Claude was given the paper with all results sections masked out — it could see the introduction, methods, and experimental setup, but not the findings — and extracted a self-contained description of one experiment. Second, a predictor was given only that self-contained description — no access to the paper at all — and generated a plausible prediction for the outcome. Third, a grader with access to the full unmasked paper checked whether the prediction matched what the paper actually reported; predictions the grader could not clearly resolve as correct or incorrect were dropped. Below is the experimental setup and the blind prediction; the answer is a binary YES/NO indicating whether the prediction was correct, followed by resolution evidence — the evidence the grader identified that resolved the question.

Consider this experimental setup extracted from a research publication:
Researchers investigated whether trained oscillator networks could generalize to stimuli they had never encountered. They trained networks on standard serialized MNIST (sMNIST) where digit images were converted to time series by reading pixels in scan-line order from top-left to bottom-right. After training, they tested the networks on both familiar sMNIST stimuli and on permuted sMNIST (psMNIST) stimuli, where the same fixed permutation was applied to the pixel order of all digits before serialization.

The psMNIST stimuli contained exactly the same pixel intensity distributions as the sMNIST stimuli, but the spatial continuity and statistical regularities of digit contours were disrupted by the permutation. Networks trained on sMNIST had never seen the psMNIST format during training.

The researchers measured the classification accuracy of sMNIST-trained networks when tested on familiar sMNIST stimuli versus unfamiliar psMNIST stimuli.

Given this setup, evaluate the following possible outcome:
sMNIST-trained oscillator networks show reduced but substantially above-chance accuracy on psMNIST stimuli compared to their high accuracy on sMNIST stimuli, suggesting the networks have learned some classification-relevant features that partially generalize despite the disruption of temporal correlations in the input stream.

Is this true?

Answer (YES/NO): NO